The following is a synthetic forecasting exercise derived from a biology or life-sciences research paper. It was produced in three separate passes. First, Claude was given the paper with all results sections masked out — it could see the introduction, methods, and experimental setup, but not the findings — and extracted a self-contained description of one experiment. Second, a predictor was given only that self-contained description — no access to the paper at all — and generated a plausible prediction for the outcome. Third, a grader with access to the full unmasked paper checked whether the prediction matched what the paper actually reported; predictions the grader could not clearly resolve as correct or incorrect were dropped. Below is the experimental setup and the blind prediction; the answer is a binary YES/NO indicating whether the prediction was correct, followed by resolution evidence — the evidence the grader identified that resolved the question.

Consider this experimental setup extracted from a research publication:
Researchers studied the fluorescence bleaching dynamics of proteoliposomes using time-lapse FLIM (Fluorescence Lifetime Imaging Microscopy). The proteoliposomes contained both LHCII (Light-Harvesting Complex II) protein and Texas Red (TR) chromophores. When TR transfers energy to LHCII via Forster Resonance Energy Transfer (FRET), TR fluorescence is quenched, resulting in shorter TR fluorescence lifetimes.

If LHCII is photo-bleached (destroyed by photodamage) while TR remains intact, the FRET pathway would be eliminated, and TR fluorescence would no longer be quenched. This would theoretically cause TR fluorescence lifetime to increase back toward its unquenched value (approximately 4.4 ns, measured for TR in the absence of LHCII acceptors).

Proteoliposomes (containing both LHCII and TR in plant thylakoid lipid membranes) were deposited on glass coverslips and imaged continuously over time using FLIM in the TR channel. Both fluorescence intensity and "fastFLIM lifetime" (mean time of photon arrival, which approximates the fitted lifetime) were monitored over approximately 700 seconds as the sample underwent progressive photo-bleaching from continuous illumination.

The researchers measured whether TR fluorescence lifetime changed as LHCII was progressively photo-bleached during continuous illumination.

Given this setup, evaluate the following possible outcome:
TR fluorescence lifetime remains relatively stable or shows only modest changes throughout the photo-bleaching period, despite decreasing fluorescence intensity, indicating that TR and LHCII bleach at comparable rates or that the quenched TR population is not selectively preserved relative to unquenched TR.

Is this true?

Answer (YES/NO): NO